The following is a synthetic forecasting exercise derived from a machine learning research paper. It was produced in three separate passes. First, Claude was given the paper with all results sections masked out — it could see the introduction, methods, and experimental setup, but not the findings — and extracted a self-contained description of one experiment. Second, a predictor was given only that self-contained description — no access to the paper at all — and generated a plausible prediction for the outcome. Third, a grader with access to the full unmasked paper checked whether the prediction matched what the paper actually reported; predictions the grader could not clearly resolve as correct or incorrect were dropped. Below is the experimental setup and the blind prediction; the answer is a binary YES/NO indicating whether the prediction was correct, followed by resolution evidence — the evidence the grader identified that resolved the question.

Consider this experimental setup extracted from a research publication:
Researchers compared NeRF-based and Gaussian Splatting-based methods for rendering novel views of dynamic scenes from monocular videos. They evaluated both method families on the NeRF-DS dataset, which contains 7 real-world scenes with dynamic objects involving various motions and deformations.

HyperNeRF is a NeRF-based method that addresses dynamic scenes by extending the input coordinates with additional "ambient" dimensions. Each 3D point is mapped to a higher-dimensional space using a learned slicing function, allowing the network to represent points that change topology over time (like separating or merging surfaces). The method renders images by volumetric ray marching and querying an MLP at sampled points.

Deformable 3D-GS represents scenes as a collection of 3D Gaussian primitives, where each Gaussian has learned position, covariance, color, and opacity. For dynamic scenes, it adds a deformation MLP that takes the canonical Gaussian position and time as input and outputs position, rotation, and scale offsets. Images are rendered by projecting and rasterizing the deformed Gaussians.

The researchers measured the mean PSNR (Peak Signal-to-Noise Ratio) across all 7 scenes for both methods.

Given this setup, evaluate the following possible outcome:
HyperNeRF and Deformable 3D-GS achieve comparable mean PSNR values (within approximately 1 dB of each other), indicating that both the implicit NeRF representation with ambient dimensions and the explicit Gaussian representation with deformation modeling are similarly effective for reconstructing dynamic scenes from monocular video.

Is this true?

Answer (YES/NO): YES